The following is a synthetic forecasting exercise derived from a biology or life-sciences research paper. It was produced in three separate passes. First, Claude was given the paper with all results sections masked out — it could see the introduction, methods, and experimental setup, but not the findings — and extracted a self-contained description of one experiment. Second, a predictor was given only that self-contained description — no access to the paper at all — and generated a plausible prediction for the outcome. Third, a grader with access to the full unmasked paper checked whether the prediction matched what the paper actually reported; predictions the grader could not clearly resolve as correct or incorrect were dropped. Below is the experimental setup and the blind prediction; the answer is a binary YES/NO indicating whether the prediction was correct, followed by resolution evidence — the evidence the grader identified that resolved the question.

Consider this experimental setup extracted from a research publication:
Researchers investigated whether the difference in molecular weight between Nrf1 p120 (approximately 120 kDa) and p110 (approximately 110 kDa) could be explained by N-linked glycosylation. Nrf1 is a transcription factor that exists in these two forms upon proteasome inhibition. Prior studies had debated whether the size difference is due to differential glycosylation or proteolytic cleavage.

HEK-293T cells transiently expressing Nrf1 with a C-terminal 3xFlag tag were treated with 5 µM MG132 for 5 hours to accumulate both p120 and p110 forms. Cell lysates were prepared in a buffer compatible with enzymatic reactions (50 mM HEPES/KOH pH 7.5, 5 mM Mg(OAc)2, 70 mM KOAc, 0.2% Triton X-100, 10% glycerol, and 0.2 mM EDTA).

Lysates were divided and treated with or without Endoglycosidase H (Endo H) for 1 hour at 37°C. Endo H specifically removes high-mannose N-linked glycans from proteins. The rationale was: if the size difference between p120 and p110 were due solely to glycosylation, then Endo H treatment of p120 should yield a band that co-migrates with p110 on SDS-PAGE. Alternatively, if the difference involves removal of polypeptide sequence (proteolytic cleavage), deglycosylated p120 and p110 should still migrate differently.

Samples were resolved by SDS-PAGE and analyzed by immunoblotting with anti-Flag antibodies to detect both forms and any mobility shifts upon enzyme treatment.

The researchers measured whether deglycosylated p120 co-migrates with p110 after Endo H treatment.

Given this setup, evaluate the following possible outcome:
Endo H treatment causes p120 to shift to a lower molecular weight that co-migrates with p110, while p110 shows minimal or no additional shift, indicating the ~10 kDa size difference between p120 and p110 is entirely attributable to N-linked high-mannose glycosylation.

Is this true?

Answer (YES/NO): NO